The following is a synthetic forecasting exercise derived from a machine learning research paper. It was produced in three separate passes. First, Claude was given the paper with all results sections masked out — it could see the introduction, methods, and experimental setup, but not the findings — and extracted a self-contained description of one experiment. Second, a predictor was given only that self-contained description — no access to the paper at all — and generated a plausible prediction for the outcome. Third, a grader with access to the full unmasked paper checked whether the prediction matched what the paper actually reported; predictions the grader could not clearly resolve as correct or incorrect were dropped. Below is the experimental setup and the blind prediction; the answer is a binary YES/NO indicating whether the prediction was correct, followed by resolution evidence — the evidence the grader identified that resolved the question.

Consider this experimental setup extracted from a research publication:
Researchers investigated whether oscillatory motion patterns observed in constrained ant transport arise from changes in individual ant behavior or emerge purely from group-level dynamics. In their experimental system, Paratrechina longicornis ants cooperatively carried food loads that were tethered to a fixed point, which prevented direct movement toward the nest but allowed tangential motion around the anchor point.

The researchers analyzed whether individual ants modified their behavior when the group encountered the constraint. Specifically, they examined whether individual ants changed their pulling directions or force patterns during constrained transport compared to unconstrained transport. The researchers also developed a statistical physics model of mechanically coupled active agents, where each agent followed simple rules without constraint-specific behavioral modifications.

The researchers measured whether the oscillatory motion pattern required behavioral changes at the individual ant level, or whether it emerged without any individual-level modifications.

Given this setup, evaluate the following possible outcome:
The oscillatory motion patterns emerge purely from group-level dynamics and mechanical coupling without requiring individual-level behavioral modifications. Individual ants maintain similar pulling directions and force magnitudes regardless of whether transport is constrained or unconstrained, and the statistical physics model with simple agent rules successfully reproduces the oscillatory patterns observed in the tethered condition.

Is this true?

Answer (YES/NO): YES